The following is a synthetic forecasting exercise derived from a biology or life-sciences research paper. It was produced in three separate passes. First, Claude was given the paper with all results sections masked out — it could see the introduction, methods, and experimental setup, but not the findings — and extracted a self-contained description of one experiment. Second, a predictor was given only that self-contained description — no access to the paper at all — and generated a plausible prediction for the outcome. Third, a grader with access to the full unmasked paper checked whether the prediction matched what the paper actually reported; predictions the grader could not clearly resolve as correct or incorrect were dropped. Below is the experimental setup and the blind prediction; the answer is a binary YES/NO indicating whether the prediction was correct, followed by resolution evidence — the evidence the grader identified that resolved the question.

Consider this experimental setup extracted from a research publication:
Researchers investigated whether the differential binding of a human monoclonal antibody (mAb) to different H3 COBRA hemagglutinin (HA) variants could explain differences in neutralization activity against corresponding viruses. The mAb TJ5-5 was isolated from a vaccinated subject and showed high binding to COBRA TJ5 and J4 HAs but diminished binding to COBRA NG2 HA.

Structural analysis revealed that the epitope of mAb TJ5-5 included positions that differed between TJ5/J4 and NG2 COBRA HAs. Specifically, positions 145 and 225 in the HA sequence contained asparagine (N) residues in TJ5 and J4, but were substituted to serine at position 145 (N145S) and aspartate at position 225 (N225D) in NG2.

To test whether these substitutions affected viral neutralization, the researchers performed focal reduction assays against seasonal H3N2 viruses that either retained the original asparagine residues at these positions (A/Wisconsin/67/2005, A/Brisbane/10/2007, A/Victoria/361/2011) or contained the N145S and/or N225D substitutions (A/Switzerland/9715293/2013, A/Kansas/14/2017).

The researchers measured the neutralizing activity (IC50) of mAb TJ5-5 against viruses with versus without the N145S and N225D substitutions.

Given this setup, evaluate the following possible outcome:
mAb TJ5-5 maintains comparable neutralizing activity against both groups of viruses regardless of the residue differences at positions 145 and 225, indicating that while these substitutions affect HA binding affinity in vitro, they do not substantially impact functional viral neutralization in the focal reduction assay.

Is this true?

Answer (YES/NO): NO